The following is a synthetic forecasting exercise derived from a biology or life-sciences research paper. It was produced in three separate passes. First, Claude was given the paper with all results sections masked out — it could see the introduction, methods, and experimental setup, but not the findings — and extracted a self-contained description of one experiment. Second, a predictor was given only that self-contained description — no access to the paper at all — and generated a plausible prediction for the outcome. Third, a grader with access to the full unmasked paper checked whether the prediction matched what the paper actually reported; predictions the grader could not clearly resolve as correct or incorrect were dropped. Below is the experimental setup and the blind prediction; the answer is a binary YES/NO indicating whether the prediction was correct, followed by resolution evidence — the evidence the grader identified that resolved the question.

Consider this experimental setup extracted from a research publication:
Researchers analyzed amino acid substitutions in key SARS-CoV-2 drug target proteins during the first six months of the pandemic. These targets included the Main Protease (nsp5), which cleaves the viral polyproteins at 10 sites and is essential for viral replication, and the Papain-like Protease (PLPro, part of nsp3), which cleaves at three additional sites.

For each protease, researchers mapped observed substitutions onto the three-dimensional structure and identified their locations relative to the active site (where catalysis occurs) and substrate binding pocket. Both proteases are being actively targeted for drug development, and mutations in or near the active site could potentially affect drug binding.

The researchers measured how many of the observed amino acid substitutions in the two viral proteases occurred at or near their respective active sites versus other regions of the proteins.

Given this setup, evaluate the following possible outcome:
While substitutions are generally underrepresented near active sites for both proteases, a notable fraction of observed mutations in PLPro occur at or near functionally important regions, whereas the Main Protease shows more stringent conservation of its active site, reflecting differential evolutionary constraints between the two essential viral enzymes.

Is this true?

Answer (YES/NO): NO